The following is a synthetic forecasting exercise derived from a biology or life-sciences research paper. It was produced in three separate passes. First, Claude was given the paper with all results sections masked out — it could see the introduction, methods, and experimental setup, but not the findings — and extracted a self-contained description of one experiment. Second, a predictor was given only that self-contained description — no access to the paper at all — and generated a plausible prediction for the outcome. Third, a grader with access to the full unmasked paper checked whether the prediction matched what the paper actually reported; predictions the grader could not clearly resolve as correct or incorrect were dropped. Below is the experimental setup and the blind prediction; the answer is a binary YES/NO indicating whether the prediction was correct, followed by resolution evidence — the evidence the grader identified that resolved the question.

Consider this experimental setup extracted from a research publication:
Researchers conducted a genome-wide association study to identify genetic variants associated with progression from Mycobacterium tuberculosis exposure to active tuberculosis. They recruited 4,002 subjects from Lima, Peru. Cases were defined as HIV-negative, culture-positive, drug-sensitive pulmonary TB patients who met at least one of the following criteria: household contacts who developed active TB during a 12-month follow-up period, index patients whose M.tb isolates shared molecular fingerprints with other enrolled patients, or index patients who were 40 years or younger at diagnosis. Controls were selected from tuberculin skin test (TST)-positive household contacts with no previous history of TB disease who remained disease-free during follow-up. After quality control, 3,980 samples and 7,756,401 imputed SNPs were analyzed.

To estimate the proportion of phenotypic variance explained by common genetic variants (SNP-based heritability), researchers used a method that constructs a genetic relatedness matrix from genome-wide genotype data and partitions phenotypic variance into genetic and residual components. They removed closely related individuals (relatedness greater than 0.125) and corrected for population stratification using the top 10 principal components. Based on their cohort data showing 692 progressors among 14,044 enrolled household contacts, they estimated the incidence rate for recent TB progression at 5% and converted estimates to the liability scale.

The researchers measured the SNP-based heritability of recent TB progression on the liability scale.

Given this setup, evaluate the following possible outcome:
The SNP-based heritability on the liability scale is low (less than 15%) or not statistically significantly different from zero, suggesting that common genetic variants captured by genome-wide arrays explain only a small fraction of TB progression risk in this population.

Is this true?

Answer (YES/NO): NO